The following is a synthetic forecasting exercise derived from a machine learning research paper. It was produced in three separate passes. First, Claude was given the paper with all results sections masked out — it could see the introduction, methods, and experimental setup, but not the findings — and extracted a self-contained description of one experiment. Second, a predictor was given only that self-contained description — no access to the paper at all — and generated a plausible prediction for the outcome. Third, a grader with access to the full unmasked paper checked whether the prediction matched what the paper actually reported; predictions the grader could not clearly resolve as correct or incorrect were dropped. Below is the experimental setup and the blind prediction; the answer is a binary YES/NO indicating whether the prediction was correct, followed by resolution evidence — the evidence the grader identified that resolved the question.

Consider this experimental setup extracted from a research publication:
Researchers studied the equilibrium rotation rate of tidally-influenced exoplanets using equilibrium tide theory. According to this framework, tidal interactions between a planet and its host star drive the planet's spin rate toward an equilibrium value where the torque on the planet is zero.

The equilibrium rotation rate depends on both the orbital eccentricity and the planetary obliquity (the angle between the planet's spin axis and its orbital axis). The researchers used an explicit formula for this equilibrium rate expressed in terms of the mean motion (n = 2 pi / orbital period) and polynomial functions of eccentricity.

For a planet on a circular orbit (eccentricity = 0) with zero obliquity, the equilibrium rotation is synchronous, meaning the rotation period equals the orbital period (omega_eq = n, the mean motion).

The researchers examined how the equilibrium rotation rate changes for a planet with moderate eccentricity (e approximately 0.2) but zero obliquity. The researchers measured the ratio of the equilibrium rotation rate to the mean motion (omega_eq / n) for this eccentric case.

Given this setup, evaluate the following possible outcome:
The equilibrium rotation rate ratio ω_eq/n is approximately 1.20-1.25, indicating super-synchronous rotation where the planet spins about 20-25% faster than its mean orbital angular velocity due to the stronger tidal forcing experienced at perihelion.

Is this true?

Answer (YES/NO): YES